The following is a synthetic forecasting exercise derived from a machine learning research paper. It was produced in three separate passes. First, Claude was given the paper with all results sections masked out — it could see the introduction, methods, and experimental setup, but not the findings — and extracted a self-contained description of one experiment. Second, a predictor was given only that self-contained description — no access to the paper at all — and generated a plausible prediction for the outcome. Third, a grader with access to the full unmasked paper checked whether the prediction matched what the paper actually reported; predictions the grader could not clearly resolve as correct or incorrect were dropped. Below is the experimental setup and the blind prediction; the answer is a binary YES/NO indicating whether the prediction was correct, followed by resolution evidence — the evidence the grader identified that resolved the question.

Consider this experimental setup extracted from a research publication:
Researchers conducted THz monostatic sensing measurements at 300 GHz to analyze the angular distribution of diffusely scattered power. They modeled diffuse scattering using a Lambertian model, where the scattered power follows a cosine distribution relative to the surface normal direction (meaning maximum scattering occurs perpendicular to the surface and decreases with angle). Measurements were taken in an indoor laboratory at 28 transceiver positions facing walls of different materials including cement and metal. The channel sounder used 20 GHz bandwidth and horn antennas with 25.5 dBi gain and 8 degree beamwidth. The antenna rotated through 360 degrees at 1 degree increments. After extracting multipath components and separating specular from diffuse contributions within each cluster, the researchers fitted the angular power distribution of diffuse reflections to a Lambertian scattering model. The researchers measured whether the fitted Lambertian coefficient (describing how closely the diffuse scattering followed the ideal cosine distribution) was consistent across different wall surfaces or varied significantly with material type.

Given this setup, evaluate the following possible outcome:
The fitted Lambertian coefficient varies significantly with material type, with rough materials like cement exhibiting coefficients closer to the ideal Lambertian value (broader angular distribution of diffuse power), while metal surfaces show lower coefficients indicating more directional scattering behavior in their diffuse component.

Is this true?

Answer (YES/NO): NO